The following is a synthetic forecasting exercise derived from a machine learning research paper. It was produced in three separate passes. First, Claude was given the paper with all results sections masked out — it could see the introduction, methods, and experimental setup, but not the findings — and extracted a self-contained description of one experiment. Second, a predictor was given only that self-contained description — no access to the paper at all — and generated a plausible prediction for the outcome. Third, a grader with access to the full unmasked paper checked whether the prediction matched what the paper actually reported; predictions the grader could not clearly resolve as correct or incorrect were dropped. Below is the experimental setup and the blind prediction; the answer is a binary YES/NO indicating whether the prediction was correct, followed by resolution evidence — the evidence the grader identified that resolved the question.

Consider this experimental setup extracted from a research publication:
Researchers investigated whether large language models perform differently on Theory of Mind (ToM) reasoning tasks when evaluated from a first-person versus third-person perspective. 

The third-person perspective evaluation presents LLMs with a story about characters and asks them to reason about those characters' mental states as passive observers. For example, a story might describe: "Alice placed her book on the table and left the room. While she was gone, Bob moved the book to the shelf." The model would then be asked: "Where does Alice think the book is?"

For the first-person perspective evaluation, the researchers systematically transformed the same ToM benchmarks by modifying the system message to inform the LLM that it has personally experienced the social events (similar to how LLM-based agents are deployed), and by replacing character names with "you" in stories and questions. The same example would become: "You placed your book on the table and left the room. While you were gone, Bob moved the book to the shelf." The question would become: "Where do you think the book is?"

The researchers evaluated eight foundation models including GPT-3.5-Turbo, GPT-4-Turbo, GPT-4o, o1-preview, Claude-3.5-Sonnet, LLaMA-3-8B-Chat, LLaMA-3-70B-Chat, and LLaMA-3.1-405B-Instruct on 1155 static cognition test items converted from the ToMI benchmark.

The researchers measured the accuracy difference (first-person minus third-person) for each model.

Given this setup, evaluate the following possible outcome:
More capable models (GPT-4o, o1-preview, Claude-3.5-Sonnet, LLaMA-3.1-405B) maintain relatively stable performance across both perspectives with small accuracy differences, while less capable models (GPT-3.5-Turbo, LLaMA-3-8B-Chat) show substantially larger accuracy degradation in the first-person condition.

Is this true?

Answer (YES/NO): NO